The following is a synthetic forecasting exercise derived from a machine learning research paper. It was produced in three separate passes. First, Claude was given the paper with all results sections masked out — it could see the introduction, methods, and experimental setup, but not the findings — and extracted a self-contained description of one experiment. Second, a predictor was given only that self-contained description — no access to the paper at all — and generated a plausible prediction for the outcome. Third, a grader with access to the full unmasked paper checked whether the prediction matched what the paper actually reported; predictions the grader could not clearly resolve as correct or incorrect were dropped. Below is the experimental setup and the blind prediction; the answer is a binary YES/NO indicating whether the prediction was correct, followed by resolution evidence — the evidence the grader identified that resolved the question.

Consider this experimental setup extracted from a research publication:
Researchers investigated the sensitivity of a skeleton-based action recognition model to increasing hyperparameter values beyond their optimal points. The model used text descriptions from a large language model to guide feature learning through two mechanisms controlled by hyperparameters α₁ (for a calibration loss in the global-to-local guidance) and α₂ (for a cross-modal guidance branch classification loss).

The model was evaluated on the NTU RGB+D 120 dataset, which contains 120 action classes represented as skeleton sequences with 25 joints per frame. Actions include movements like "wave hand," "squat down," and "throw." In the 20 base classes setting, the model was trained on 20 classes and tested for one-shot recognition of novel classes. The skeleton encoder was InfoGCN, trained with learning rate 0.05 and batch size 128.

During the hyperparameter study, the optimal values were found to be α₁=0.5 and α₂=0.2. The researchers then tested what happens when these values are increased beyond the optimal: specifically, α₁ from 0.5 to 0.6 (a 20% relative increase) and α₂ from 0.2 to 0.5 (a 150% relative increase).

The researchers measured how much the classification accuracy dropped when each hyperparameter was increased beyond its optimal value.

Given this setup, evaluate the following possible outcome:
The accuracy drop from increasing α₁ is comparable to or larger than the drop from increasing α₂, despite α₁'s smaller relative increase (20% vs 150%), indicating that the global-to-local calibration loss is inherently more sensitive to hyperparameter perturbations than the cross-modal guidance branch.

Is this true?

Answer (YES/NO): YES